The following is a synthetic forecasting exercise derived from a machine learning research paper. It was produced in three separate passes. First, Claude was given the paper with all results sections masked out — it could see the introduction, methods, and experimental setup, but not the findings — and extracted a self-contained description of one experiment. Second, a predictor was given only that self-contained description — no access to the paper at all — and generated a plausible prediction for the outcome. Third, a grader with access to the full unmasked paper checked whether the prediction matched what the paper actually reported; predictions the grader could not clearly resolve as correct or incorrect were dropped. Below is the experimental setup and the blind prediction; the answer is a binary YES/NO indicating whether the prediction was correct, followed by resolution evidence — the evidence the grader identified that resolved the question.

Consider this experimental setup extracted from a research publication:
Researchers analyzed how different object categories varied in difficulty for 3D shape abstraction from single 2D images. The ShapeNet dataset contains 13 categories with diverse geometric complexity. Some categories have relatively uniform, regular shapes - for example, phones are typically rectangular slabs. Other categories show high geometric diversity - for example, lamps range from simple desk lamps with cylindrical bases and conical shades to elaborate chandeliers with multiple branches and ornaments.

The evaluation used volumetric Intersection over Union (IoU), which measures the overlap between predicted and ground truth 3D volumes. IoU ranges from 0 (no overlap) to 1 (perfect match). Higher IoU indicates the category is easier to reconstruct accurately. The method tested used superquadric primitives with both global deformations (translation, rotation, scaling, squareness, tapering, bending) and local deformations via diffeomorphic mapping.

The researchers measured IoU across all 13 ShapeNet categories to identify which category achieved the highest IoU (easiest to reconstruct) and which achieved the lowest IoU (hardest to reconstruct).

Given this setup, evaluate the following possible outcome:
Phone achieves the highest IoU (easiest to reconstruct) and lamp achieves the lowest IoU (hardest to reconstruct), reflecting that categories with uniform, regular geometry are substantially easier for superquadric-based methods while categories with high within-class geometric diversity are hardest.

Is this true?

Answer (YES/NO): YES